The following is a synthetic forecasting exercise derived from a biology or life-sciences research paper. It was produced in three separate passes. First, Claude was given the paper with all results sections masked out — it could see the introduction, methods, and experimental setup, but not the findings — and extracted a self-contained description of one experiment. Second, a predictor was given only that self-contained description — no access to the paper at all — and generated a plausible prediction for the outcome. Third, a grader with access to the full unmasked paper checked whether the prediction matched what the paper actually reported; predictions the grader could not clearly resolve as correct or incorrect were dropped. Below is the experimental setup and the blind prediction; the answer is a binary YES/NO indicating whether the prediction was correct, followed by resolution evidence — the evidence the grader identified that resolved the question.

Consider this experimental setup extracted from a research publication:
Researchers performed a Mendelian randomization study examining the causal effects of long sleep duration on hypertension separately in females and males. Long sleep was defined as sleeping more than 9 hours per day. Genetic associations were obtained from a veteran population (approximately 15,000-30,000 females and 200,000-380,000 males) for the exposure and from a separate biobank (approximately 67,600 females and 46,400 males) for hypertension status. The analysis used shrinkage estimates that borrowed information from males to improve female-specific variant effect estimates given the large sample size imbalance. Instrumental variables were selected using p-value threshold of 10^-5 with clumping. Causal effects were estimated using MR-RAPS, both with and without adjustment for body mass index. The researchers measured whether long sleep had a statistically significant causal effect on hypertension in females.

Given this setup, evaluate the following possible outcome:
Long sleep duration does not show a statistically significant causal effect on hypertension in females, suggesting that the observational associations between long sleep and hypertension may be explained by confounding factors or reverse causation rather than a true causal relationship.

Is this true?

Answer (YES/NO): NO